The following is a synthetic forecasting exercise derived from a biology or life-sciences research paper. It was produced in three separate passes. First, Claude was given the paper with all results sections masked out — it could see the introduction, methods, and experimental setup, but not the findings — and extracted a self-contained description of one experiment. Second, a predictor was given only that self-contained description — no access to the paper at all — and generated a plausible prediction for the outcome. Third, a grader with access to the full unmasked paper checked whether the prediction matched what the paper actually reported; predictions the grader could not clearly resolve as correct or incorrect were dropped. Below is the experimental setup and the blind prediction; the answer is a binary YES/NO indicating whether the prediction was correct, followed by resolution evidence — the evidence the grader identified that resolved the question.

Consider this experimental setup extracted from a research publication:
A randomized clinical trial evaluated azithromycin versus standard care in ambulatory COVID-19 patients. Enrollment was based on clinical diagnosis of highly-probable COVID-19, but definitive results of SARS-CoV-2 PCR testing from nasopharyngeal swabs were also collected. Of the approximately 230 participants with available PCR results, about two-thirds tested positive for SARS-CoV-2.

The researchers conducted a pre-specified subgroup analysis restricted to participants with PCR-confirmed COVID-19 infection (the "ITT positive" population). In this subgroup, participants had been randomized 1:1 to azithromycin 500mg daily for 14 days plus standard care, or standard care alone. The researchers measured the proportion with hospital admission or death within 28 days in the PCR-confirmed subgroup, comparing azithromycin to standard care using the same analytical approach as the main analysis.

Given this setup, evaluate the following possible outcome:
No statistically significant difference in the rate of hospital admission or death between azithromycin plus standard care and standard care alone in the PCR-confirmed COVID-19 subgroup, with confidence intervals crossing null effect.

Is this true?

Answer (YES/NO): YES